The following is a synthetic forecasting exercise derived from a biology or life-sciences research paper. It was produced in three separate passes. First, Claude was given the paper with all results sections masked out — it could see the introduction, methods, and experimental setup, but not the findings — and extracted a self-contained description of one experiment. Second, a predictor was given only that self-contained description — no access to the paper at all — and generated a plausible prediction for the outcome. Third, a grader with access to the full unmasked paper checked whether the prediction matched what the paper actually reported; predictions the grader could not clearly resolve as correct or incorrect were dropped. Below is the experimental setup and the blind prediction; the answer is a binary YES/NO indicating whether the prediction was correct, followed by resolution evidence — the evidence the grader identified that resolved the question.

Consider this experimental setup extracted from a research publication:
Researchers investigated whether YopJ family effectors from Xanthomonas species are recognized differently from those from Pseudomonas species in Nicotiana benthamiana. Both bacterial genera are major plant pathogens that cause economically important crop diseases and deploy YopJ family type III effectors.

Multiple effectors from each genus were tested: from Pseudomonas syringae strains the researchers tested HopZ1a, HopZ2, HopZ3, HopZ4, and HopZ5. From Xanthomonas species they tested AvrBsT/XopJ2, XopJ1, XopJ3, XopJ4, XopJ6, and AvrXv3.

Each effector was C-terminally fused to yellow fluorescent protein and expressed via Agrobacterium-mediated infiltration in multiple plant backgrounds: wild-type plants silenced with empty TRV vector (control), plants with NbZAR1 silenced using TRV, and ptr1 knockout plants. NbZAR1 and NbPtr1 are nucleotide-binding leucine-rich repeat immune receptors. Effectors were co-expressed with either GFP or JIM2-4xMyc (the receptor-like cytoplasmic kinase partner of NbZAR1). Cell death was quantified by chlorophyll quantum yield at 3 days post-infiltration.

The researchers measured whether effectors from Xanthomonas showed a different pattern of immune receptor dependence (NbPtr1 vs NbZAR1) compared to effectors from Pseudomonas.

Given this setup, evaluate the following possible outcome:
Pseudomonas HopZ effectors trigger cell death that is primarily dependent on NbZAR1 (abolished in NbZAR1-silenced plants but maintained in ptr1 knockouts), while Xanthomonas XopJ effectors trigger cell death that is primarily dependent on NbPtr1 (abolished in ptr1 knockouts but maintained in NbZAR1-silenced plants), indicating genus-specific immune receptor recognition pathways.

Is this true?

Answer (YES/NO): NO